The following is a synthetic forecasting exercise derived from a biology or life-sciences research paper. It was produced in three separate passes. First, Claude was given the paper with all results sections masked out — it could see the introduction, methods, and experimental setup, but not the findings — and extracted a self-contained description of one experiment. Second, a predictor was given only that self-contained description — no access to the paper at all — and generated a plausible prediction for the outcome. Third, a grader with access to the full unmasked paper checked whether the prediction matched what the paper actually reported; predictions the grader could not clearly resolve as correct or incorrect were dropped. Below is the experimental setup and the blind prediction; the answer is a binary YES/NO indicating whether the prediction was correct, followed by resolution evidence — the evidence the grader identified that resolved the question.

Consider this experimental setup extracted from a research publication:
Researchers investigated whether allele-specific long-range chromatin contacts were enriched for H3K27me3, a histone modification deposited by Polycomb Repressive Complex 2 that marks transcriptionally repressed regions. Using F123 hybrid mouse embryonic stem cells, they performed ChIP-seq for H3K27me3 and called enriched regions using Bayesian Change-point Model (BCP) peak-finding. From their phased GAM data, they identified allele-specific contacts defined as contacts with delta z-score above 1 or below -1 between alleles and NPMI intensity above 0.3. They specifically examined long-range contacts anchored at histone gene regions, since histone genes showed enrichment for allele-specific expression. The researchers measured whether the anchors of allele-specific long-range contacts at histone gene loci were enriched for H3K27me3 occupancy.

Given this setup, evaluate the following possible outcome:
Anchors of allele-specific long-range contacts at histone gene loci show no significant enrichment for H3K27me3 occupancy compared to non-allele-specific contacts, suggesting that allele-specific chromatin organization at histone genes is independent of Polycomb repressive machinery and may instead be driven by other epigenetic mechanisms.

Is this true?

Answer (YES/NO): NO